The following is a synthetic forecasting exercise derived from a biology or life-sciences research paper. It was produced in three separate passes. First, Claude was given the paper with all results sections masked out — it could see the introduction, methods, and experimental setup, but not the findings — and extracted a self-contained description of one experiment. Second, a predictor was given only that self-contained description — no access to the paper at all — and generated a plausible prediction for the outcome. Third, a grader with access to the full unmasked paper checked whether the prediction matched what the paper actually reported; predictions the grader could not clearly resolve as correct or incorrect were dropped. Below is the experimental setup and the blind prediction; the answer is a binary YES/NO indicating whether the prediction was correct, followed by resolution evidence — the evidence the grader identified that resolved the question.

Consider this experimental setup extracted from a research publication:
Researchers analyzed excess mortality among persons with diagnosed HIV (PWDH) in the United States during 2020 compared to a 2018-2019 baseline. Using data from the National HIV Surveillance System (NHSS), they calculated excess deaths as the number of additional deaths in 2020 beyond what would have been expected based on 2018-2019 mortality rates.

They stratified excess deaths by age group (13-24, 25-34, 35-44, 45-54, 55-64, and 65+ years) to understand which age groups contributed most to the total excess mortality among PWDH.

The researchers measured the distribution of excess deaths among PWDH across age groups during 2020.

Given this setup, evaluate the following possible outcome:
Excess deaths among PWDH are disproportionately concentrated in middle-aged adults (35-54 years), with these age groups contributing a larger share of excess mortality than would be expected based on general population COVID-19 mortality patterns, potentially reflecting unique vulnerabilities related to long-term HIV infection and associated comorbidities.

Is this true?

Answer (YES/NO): NO